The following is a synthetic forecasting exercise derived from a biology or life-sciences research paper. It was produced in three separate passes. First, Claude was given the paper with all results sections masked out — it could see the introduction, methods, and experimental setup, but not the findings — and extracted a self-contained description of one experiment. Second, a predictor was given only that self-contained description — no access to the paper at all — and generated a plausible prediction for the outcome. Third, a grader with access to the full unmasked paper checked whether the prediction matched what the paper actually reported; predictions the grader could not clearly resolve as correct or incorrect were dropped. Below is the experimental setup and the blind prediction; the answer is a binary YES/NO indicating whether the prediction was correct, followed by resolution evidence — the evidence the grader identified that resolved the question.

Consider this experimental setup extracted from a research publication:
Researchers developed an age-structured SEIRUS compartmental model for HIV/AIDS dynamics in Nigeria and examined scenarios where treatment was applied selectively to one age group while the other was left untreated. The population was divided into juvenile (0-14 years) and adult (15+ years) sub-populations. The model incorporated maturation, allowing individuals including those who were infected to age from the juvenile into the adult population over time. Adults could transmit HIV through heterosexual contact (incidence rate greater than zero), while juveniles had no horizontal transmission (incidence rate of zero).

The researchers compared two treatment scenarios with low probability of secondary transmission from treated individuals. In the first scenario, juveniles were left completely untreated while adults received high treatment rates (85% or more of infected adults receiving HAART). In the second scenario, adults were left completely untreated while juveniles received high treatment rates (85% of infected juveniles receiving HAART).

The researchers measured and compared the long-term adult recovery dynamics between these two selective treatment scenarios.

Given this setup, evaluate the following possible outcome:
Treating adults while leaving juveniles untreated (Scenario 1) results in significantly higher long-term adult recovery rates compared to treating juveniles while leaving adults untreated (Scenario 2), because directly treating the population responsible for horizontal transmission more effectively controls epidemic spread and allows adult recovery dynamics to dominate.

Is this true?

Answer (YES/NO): YES